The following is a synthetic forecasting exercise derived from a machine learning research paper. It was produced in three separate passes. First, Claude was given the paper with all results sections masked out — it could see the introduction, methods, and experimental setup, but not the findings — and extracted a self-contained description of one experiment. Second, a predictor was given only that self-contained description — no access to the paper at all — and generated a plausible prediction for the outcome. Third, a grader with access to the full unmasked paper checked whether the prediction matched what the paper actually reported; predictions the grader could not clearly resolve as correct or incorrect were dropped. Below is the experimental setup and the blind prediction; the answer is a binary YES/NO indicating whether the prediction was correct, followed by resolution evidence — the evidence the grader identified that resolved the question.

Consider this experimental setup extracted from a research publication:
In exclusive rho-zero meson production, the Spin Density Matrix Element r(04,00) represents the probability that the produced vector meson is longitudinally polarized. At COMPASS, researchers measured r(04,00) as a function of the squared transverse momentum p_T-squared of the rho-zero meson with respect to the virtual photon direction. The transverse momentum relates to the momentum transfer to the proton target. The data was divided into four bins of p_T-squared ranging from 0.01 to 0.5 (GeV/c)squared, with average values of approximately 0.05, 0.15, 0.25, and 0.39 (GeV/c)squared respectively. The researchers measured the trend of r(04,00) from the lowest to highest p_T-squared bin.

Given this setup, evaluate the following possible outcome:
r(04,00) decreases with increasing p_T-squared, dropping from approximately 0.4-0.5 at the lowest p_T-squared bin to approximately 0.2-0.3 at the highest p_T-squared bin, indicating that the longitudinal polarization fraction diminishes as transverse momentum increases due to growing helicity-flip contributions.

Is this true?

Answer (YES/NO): NO